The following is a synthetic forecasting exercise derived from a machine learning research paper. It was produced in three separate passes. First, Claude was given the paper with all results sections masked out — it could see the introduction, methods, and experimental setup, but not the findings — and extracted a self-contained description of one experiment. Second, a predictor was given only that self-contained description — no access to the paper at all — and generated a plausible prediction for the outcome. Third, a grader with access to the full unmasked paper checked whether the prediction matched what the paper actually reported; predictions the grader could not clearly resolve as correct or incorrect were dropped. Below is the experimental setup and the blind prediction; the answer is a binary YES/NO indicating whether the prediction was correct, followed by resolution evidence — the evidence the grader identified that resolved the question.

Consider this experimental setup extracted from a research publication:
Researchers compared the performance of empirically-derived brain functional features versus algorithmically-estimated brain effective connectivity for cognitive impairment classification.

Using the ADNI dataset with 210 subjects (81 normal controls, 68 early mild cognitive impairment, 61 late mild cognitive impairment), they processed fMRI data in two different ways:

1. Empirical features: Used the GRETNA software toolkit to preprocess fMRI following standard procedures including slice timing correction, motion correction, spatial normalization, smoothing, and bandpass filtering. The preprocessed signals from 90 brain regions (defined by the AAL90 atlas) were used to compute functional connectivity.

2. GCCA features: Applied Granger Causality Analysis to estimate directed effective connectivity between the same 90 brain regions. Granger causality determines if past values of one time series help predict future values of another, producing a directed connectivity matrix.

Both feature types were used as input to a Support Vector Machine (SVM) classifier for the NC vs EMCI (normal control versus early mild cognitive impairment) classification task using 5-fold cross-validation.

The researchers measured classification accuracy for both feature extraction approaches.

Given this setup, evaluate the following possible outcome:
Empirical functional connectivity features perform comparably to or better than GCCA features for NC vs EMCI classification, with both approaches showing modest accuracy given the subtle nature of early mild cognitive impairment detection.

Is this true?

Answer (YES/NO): NO